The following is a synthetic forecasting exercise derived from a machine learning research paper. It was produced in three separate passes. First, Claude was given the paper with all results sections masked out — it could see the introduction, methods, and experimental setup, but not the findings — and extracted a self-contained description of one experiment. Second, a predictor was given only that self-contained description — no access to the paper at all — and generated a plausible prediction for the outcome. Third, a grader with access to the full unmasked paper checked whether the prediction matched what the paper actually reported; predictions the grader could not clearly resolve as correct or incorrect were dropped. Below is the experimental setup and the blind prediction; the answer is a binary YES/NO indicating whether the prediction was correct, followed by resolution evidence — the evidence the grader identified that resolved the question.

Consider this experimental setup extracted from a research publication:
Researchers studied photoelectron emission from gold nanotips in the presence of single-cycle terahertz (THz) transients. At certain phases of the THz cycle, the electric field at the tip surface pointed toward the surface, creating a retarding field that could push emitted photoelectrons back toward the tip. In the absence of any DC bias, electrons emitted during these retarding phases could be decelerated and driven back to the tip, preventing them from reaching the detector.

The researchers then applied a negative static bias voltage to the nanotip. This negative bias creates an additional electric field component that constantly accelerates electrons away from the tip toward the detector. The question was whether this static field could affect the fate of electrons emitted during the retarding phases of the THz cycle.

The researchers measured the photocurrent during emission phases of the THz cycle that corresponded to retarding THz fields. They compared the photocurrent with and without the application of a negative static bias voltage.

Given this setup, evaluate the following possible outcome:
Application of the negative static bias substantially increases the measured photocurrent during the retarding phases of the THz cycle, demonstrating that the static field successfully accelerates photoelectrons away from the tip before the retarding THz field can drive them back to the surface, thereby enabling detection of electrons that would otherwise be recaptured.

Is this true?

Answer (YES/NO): YES